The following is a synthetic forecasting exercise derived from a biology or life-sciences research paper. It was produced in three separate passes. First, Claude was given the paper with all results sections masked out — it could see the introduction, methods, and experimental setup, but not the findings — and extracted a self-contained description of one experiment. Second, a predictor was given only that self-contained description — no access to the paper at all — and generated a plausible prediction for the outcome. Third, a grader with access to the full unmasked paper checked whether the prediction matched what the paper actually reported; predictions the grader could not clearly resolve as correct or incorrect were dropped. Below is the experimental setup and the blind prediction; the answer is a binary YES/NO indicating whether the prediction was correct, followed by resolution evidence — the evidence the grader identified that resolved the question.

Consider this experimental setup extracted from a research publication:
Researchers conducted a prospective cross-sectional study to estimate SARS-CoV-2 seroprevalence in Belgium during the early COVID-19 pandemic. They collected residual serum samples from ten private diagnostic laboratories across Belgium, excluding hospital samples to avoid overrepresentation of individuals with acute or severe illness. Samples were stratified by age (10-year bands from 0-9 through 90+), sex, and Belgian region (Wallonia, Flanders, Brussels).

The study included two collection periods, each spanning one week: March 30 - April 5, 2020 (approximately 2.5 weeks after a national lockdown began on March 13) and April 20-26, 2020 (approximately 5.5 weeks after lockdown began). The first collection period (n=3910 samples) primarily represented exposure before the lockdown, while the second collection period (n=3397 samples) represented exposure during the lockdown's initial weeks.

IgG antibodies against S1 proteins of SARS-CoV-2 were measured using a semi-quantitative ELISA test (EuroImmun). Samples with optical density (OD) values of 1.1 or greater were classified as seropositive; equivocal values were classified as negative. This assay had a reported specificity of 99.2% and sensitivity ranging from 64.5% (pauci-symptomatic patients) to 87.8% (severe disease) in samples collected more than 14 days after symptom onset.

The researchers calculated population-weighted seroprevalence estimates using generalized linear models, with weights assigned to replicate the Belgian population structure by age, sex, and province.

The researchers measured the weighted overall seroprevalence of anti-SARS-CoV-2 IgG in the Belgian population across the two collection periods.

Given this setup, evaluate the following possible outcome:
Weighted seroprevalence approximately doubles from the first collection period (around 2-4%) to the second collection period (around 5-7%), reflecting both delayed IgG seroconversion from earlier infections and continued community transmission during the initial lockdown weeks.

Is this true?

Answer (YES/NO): YES